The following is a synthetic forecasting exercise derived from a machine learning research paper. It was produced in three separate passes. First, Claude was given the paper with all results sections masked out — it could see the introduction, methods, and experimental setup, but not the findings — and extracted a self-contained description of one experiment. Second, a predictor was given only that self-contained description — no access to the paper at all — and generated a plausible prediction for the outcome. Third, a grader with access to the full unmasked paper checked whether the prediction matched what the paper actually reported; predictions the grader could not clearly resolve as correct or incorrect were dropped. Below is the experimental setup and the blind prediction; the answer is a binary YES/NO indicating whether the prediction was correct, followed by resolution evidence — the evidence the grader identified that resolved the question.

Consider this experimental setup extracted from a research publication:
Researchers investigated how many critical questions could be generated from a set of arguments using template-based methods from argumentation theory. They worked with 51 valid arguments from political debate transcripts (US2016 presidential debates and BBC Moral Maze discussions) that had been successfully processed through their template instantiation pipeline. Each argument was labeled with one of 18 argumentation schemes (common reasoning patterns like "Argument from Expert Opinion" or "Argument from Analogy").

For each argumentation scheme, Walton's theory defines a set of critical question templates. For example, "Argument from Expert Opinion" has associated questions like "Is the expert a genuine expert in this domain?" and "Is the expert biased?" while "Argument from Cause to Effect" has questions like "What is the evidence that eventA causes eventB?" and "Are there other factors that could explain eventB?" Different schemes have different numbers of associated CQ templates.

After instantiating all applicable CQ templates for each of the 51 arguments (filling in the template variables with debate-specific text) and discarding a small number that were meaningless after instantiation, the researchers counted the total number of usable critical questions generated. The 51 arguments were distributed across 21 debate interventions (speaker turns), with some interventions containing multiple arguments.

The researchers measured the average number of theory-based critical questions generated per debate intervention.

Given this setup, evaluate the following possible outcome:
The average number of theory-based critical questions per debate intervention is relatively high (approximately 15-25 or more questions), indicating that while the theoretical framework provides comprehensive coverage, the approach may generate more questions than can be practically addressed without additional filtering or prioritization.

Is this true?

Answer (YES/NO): NO